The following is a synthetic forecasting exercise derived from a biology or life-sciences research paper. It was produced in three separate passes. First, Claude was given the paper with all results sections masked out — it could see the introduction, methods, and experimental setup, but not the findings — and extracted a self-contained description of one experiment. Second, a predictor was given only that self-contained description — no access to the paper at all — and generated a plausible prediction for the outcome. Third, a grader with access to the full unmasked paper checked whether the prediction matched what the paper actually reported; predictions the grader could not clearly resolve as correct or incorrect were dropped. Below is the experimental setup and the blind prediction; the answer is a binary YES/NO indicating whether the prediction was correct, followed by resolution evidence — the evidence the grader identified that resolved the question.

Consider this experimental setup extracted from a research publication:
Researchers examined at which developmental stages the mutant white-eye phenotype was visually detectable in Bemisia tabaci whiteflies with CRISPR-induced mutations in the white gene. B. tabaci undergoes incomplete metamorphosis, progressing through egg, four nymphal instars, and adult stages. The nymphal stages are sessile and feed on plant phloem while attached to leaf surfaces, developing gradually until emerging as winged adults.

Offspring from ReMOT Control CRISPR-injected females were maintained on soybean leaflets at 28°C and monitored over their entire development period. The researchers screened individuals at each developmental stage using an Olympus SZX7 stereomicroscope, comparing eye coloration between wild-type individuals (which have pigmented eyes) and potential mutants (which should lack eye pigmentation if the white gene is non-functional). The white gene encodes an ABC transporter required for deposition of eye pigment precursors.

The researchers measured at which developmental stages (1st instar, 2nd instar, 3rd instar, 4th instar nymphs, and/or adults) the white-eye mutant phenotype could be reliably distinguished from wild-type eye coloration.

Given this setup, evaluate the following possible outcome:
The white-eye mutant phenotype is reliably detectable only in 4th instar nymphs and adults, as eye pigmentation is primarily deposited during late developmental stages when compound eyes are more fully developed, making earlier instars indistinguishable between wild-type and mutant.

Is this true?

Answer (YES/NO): NO